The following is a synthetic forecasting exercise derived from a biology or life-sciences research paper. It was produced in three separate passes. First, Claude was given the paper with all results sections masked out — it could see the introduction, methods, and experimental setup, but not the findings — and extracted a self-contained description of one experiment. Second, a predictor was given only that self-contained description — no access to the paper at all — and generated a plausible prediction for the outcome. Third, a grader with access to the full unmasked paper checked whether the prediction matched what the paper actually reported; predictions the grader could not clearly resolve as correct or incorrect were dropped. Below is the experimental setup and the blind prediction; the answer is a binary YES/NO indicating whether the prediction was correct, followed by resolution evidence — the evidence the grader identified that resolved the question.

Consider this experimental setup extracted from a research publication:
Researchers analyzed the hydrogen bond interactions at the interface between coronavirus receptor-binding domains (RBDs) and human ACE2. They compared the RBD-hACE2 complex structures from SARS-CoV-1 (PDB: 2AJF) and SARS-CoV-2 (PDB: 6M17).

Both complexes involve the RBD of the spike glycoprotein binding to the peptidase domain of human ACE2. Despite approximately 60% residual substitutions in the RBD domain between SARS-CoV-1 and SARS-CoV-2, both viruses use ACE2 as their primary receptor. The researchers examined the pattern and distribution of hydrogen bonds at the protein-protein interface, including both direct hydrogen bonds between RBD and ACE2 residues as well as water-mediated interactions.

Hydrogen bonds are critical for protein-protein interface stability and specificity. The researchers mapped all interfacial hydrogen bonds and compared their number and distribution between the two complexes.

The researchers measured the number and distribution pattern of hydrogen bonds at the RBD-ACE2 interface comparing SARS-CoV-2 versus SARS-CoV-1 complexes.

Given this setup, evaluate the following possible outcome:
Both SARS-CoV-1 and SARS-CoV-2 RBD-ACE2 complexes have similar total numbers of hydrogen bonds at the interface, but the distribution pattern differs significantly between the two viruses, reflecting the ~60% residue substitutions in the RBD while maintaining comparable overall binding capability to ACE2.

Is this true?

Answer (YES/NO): NO